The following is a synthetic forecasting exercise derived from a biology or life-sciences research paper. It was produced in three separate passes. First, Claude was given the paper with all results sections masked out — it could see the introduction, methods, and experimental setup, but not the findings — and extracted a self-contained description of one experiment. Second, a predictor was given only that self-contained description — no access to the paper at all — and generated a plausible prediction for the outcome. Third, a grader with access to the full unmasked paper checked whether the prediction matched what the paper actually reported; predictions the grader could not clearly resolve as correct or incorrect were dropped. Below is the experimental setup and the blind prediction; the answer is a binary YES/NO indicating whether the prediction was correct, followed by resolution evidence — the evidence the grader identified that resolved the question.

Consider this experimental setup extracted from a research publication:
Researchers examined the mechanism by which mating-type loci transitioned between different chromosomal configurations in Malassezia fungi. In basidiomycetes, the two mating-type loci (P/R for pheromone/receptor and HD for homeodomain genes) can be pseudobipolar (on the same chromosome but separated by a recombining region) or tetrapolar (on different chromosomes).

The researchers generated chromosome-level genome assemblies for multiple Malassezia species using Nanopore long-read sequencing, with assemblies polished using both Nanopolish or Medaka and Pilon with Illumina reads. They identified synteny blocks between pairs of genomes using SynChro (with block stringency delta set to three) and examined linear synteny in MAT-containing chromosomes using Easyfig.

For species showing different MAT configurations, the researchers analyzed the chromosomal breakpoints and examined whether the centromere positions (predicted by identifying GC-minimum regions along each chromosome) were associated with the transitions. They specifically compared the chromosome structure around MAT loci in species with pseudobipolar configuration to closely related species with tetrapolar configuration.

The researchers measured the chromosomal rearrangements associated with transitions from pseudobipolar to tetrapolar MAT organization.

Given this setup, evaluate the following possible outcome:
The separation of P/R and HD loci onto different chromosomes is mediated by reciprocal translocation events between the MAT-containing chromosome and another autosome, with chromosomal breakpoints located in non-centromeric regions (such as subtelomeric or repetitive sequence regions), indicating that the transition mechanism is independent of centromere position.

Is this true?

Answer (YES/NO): NO